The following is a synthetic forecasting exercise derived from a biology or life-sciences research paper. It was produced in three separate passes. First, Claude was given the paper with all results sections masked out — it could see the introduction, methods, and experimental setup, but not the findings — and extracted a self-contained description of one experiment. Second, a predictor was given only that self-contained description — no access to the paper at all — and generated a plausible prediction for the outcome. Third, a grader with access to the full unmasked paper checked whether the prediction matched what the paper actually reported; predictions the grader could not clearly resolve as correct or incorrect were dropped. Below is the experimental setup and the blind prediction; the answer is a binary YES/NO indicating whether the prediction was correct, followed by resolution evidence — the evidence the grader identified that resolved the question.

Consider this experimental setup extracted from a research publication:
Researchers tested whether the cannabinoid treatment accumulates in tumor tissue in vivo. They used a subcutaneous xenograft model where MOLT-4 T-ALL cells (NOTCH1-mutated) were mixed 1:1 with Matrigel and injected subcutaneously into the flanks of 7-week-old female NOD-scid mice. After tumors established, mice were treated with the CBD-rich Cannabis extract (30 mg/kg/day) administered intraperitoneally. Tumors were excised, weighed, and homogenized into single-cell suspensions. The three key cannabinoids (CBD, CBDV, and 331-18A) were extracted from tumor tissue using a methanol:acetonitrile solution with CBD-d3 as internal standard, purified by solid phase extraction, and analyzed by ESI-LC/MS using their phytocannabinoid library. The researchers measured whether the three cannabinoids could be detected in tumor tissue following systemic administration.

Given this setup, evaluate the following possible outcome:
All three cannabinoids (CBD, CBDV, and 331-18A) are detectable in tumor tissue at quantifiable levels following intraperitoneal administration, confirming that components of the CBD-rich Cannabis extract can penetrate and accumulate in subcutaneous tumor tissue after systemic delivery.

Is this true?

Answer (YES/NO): YES